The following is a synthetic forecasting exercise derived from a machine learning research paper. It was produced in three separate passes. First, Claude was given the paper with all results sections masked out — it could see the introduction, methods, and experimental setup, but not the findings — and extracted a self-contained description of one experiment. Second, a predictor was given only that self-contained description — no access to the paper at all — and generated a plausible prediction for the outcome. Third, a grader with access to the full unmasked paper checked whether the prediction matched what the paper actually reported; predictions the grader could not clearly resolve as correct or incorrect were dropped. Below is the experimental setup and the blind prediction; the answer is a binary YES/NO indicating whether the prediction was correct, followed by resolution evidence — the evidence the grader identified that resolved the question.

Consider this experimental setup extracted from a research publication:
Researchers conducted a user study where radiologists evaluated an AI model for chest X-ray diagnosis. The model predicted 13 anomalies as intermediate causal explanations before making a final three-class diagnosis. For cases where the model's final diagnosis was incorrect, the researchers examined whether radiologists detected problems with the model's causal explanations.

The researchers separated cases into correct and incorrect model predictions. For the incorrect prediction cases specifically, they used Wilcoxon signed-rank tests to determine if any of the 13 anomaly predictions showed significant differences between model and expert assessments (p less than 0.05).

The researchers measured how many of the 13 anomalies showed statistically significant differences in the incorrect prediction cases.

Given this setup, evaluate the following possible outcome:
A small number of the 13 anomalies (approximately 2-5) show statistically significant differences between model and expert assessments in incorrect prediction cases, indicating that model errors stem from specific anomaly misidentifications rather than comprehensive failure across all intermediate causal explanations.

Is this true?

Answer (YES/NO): NO